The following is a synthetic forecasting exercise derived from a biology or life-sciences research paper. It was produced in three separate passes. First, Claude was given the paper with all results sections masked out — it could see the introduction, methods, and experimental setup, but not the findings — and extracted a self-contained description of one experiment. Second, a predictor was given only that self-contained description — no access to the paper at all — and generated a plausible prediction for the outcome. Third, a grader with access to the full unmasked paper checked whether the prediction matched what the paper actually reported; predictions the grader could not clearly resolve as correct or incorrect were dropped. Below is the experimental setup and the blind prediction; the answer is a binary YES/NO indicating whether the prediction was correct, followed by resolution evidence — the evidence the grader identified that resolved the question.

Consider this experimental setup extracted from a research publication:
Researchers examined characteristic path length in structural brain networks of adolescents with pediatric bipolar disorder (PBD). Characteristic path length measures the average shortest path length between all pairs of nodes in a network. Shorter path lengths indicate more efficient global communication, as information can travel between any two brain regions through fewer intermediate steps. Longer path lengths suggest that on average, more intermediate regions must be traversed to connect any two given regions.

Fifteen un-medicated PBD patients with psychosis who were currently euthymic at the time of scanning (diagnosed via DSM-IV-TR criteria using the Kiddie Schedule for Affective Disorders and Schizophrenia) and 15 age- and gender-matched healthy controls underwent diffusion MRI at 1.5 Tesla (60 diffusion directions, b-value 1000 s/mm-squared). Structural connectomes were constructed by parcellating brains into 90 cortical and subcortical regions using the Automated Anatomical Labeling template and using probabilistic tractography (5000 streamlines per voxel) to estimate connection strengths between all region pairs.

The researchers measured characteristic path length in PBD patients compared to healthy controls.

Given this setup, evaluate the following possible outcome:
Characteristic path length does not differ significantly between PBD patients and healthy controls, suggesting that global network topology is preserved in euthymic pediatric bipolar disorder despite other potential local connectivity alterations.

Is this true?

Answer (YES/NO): YES